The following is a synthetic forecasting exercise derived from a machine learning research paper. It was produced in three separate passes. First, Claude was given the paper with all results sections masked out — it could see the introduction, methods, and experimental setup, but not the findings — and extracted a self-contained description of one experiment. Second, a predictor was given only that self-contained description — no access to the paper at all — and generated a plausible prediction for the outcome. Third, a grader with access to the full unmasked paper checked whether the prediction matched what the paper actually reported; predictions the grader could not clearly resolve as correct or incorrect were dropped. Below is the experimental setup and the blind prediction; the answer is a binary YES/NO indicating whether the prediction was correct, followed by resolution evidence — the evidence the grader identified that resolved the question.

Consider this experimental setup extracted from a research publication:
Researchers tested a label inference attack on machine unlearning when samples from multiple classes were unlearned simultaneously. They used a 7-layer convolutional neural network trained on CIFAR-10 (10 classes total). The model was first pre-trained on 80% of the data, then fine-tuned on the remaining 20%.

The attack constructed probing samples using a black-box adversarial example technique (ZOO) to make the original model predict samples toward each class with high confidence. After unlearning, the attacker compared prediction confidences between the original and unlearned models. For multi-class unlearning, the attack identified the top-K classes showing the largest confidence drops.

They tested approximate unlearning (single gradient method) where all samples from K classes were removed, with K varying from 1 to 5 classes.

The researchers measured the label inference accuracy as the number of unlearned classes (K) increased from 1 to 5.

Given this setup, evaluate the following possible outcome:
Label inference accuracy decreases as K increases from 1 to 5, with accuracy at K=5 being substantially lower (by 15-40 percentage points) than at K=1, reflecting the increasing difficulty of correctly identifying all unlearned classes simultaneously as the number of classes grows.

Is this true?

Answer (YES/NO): NO